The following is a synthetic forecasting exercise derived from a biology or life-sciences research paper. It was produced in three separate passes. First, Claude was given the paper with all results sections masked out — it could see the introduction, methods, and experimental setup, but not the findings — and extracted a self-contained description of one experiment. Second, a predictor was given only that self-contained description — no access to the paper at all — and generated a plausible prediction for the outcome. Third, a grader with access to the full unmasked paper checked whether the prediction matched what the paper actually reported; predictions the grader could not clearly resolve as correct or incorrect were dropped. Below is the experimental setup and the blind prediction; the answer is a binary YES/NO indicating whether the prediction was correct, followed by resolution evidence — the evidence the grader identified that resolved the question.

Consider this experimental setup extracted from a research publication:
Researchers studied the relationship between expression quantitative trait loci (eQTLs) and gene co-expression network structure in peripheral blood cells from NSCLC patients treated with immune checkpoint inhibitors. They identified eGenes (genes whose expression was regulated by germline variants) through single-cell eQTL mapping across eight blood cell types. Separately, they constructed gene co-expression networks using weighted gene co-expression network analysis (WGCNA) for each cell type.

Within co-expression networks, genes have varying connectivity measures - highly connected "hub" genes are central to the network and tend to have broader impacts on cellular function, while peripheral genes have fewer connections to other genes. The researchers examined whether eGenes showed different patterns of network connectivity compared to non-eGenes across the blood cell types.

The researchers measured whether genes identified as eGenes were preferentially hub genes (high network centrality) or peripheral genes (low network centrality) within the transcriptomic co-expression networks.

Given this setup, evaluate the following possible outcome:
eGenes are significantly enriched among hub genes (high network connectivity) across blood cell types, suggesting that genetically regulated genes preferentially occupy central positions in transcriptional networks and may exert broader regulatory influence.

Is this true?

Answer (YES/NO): NO